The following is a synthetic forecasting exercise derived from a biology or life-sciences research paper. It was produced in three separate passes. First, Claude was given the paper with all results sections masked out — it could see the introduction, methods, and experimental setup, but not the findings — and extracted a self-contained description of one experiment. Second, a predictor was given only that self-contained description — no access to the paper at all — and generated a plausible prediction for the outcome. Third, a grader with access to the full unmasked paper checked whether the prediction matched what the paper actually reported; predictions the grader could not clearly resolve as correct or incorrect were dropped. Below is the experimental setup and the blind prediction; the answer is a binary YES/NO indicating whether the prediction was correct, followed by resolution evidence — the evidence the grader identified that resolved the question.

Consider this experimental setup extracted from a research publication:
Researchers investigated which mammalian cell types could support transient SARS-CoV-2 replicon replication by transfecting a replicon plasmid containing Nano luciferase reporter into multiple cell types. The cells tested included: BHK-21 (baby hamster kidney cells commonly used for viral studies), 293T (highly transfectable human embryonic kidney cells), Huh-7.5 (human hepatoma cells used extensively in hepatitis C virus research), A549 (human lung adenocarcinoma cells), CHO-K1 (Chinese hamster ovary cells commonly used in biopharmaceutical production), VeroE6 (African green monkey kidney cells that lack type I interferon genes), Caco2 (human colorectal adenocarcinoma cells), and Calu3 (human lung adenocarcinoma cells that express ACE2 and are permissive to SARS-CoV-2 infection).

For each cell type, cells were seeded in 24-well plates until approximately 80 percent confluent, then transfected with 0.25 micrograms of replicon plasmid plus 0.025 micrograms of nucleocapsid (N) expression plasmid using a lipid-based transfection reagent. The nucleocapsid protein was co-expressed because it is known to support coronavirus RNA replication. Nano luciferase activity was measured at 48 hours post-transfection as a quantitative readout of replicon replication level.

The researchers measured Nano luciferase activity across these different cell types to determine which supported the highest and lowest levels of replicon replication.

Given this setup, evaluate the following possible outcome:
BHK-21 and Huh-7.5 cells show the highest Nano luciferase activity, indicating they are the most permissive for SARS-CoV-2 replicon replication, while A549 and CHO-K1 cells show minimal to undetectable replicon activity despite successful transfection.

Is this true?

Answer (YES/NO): NO